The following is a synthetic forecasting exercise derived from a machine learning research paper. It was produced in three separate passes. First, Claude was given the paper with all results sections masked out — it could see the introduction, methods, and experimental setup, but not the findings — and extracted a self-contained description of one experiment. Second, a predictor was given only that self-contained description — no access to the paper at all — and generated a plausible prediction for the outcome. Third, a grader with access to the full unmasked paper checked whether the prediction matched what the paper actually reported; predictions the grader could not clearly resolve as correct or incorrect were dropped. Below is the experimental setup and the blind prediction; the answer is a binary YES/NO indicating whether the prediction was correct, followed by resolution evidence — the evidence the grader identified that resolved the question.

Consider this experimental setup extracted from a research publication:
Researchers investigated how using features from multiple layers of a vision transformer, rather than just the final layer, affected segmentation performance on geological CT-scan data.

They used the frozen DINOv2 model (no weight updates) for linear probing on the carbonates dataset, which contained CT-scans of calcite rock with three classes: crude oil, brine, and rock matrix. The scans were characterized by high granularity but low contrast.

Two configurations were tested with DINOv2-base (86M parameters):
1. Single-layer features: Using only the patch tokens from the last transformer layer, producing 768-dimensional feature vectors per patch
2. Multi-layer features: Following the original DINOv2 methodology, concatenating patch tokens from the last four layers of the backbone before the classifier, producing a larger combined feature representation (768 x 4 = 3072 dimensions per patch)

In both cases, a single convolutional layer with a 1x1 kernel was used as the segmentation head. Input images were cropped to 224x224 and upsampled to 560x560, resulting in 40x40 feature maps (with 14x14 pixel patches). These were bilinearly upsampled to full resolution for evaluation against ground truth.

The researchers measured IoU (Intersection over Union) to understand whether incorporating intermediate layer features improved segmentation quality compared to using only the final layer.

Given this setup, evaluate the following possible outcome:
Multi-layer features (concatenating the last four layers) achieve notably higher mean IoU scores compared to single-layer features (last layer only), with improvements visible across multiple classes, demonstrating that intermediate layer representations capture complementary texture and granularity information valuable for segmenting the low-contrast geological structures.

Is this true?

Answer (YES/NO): NO